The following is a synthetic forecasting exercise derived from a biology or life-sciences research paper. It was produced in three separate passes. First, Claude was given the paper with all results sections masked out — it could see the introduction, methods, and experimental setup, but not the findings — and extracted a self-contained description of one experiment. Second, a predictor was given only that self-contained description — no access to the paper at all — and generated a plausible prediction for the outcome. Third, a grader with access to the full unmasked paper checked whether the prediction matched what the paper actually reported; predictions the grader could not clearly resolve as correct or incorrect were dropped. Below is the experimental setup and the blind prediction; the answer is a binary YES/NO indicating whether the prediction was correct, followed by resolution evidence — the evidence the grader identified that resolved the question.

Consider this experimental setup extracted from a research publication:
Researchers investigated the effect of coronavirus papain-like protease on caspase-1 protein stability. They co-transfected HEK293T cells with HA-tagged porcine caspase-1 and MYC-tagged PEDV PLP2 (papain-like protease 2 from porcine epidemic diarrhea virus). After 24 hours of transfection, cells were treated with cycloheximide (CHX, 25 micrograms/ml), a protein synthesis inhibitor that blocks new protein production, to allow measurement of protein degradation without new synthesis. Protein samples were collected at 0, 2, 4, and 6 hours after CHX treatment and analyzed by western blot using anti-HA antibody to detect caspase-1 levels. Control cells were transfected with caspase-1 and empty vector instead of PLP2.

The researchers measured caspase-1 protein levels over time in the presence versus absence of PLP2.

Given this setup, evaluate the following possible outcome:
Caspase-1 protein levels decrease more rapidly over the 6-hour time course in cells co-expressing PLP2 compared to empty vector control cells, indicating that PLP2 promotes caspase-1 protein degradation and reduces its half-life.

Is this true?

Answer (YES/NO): NO